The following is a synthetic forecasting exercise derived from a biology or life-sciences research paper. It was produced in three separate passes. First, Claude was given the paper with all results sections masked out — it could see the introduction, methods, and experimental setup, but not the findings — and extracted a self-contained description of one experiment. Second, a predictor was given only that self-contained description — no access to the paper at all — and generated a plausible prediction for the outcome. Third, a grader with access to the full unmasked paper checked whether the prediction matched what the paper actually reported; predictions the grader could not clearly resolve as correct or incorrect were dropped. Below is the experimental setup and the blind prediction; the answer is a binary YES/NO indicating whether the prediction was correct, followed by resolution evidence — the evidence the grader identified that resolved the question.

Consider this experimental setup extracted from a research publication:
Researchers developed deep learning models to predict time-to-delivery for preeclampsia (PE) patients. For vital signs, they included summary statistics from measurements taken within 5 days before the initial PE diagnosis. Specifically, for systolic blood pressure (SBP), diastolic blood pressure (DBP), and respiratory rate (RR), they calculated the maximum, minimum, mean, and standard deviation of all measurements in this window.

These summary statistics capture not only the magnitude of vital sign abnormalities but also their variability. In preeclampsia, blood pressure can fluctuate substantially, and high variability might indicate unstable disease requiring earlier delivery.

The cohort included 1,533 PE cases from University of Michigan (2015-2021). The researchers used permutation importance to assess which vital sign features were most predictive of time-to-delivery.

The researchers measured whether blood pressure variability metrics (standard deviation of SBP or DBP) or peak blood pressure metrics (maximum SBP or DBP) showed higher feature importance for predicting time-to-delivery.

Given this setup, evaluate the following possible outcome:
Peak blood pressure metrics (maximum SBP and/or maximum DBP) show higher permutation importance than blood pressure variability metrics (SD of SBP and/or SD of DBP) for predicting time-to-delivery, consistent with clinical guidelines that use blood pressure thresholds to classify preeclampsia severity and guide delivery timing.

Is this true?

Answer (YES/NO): NO